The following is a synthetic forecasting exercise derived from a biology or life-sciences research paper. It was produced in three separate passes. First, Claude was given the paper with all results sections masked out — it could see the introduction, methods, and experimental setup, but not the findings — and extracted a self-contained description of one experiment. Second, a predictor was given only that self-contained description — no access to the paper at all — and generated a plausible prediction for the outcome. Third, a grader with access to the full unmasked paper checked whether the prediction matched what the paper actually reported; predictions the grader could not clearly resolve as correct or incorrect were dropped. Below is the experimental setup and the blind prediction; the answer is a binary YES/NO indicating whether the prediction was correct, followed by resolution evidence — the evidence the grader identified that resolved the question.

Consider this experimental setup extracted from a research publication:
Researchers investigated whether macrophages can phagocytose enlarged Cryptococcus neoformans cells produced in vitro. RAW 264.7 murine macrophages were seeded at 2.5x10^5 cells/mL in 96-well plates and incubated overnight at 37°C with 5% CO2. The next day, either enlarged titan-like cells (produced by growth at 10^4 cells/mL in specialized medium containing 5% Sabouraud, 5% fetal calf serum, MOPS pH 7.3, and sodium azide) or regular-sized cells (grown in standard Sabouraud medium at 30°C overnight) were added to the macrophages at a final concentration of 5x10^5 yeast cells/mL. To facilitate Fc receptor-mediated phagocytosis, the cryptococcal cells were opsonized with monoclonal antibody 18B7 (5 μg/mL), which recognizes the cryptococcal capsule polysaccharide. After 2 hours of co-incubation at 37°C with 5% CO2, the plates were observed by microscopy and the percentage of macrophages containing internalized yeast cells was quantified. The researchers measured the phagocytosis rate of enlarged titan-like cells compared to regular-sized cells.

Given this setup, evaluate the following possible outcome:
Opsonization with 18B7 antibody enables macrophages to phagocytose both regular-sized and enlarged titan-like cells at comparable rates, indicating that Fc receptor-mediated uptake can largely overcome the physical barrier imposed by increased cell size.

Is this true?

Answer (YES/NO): NO